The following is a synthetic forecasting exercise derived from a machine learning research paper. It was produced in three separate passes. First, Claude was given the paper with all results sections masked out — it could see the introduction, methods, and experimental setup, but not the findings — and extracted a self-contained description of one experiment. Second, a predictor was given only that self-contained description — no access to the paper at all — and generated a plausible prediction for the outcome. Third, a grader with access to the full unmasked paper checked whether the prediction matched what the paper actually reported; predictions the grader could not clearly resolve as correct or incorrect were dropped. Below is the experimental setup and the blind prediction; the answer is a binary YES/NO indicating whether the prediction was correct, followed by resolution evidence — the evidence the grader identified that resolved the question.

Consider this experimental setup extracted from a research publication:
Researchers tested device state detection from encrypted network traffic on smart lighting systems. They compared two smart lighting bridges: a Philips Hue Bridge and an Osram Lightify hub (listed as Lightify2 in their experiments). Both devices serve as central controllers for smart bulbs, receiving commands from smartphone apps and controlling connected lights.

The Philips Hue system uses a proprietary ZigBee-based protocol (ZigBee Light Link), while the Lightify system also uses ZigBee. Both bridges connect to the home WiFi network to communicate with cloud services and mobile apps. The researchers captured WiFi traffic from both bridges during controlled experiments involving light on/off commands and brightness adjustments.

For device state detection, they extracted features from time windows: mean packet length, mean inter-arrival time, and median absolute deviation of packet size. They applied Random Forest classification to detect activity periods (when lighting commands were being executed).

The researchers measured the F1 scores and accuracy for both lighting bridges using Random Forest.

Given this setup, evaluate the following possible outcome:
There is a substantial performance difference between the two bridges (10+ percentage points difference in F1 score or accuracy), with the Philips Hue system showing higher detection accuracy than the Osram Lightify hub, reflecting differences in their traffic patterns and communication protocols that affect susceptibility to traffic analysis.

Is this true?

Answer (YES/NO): NO